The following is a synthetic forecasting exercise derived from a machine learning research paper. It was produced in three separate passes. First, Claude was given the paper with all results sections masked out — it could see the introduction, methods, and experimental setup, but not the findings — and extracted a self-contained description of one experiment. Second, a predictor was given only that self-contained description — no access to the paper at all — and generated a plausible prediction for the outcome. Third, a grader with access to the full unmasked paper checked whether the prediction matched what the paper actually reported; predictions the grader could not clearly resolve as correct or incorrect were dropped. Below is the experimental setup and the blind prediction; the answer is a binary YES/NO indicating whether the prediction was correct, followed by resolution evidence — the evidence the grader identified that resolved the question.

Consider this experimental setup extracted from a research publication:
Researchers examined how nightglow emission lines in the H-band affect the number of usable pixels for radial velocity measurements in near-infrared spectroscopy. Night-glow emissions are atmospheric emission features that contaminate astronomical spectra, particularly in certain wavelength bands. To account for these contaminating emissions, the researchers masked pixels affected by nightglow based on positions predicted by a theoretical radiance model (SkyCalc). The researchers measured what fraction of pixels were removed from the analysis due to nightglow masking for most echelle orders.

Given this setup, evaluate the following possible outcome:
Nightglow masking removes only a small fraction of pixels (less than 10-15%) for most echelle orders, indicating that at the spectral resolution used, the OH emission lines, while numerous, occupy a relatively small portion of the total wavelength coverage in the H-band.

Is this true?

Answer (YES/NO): YES